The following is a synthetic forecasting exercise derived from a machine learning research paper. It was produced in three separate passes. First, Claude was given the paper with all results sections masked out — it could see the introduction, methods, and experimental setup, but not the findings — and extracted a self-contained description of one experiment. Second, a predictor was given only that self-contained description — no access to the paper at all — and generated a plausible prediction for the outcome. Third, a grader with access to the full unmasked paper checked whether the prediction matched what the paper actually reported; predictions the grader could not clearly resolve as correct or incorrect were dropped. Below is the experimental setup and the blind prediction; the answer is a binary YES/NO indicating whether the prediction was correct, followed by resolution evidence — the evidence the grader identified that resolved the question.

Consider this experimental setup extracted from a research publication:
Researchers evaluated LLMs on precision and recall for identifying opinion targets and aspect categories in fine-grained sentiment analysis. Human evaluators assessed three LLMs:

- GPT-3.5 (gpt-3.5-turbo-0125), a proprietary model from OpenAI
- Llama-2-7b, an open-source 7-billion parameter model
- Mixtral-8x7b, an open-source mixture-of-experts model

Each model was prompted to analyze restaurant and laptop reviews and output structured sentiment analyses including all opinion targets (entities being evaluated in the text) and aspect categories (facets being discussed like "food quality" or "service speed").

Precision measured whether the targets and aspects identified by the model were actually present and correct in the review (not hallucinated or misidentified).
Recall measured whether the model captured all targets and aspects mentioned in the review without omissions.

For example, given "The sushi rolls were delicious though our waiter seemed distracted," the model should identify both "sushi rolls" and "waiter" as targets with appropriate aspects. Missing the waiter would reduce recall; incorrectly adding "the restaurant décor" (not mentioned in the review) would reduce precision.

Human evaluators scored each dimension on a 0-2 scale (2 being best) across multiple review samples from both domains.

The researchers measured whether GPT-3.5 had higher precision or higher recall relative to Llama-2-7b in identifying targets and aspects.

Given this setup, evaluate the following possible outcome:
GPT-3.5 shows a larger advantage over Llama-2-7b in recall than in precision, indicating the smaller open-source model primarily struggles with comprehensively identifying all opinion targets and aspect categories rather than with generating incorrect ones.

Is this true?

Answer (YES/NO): YES